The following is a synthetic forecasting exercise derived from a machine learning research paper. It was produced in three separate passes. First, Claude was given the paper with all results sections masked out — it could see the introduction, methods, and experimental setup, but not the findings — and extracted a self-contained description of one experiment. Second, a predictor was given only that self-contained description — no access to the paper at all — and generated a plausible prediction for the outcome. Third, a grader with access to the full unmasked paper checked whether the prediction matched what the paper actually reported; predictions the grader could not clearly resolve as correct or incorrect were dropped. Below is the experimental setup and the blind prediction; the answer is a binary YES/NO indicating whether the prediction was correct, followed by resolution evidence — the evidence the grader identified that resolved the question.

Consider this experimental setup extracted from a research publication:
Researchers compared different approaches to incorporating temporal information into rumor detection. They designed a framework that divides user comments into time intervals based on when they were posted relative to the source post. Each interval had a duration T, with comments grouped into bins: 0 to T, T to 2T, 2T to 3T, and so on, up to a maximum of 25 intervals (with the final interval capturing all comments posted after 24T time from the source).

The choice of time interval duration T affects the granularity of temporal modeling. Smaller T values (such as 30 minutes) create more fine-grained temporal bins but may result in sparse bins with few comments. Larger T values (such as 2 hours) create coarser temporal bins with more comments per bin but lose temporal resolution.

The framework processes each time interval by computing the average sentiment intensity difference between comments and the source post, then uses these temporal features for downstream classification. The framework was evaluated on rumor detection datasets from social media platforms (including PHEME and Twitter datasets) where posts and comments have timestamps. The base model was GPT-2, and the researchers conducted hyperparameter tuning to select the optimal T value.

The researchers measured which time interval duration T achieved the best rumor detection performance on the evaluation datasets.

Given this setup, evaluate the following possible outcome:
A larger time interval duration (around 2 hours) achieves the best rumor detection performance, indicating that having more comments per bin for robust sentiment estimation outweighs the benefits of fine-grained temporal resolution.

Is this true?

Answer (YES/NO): NO